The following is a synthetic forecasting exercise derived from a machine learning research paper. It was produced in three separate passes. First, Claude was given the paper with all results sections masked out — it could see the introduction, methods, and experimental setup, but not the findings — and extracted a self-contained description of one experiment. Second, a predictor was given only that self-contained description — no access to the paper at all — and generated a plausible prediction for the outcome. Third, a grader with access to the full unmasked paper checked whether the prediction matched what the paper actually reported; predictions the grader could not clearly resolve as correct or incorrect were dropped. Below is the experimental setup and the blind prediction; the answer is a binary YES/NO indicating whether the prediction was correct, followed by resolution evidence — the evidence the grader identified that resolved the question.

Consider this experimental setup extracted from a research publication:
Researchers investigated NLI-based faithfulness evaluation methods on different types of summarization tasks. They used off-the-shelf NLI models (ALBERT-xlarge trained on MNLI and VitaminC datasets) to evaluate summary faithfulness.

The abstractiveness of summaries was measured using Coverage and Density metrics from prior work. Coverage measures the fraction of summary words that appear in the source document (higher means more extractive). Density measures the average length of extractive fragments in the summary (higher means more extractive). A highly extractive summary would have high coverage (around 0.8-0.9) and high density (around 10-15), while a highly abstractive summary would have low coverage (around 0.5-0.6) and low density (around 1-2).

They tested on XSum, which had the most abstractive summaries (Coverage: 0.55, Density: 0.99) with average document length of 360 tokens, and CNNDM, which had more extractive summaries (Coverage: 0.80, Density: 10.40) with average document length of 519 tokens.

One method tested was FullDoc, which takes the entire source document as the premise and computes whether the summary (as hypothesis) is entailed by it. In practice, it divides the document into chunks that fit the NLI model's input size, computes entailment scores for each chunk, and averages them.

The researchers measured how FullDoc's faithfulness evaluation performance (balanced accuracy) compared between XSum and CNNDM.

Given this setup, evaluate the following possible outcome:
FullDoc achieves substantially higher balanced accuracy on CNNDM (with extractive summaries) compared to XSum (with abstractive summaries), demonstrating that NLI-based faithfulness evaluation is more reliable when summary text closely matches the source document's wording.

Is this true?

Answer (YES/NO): NO